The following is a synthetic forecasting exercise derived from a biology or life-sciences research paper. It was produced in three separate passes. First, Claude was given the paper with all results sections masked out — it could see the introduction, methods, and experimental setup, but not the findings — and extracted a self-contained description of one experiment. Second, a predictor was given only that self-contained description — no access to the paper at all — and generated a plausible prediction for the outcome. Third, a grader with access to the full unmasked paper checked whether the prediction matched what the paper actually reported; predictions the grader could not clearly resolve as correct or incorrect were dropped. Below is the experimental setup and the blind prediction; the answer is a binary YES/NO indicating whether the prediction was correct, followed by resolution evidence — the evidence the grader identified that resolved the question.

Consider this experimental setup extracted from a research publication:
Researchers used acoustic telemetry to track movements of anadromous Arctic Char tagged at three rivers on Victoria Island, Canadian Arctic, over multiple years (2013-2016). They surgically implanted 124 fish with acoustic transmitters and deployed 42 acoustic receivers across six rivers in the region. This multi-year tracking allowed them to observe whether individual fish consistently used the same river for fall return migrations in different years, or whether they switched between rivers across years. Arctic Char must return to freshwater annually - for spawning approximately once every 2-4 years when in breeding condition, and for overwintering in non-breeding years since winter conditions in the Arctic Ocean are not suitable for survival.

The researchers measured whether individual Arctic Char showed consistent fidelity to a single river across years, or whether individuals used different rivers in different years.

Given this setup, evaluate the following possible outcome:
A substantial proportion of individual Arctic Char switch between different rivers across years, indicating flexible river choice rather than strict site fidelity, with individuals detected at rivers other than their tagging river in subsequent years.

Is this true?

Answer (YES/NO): YES